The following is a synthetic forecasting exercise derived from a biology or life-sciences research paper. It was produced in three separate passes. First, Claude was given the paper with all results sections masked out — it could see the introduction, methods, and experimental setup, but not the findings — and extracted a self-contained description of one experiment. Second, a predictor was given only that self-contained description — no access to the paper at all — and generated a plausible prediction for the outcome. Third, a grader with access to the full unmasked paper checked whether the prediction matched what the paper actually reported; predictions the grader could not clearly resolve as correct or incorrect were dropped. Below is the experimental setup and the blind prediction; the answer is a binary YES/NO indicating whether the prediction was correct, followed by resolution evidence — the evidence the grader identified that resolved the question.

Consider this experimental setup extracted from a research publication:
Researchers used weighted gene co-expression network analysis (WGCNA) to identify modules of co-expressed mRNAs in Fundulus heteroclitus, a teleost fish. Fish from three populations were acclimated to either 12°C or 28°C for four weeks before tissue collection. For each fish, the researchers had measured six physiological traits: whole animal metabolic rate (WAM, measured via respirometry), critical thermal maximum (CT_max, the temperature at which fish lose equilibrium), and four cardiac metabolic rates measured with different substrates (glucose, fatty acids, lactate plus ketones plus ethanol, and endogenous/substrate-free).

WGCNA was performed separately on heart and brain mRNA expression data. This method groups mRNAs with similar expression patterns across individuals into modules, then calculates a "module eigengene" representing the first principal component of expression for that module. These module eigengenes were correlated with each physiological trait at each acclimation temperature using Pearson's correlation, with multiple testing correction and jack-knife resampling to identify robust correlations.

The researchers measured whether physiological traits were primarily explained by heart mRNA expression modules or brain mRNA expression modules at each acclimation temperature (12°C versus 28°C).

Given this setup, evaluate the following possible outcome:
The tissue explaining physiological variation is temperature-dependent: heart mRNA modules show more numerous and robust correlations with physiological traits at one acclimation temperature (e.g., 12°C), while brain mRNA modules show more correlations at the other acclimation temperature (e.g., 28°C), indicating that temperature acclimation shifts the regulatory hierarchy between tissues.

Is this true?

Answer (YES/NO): YES